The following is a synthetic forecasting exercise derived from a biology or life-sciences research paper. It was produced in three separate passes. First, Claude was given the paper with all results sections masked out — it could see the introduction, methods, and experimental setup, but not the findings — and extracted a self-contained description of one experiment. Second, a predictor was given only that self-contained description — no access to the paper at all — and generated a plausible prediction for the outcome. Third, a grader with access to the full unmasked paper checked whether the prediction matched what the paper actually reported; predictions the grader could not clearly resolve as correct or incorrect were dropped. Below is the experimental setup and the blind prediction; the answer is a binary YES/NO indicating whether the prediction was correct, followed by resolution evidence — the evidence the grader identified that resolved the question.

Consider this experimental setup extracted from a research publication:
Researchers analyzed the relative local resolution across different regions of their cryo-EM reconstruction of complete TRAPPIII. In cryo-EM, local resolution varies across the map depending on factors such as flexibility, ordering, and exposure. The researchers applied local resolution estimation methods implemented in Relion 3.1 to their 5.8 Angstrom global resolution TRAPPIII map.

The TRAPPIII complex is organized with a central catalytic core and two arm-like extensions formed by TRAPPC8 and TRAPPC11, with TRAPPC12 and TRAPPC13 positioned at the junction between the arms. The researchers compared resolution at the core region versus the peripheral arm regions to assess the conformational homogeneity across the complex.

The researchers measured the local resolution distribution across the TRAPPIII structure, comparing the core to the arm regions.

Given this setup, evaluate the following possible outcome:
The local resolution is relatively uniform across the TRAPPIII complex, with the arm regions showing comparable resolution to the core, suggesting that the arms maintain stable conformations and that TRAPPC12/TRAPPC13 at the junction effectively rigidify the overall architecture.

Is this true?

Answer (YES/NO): NO